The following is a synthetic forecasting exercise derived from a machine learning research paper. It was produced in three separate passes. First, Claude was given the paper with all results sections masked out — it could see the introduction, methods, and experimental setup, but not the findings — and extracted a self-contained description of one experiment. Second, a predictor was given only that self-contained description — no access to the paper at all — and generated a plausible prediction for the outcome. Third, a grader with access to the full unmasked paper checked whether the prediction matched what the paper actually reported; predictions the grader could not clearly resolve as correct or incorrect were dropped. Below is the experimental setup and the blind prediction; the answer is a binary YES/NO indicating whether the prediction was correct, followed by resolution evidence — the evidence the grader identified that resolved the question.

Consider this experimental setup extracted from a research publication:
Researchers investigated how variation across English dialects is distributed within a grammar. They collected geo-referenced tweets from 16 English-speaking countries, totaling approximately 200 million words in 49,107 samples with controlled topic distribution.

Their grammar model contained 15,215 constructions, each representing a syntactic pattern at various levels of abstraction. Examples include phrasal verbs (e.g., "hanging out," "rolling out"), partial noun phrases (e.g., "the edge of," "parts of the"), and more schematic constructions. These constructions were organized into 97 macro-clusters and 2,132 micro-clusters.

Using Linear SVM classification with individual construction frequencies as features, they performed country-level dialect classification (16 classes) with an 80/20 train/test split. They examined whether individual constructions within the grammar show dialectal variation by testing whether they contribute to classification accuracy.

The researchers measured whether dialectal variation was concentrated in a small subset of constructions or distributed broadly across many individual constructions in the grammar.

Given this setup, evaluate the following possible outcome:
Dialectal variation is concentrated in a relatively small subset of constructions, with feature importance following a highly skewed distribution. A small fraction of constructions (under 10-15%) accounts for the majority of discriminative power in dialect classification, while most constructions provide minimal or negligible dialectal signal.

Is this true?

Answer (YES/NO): NO